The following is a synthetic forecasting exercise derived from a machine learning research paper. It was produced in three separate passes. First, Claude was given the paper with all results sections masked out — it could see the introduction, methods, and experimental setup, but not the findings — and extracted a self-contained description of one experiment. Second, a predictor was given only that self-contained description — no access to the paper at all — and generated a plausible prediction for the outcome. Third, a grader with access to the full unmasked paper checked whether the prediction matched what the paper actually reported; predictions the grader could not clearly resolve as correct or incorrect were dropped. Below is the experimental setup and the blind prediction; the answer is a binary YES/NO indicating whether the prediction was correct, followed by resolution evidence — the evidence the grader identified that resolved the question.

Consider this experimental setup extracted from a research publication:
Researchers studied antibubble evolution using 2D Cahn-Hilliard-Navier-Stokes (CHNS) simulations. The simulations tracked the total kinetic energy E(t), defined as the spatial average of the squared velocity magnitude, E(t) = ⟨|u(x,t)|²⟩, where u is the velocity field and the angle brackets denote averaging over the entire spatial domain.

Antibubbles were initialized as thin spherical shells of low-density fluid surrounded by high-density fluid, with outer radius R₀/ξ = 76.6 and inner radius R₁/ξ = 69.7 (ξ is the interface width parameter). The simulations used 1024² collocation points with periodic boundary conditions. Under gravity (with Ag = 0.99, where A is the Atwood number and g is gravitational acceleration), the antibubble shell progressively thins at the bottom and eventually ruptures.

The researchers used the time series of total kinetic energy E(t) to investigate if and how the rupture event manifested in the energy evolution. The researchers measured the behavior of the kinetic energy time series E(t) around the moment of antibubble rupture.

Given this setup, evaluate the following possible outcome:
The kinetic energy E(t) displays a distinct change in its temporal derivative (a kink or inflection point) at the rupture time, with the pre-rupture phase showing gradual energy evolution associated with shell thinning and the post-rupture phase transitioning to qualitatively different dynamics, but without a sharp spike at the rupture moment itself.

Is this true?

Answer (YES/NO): NO